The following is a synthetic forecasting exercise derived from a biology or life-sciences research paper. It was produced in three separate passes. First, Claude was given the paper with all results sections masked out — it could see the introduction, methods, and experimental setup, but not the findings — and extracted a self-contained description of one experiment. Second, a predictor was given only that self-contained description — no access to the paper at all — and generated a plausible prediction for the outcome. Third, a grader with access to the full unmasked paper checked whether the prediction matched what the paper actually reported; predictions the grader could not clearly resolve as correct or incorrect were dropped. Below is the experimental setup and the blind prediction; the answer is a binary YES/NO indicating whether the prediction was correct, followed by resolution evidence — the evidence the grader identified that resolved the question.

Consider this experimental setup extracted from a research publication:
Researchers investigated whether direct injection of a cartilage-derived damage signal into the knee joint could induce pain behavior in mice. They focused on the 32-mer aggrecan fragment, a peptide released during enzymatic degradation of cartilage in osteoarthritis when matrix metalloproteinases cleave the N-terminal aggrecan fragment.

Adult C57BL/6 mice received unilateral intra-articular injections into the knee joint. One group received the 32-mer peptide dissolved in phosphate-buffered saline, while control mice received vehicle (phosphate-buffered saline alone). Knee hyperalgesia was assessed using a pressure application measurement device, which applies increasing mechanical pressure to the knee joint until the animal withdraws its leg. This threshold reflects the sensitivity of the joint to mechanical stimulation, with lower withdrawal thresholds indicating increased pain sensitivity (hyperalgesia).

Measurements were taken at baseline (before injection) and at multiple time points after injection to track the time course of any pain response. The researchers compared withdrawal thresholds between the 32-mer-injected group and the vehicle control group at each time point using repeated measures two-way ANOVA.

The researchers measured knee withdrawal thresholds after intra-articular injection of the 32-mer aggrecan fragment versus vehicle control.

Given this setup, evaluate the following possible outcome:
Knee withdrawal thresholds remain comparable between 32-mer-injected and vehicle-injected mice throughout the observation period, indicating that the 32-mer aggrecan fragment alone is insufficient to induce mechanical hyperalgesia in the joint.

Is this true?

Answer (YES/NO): NO